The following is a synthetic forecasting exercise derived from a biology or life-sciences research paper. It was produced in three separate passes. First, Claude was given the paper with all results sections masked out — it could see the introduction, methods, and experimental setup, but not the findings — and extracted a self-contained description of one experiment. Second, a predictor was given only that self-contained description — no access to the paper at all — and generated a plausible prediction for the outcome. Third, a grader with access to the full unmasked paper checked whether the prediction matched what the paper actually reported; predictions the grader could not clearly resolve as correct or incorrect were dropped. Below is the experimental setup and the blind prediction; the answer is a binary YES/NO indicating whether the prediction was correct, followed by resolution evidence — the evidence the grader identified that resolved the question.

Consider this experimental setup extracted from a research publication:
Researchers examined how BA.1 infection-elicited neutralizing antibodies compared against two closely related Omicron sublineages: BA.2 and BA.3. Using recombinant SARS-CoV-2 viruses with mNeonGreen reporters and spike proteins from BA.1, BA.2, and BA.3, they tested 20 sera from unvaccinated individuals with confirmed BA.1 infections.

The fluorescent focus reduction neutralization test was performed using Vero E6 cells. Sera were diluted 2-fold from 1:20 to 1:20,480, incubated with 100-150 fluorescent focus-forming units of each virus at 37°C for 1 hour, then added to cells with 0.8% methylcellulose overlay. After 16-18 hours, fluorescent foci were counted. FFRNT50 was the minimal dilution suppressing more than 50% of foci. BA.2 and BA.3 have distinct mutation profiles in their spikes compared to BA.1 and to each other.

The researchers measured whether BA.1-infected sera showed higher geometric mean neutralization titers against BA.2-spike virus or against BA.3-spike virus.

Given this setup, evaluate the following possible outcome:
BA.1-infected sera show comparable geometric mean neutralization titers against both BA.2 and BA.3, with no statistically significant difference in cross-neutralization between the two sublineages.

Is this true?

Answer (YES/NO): YES